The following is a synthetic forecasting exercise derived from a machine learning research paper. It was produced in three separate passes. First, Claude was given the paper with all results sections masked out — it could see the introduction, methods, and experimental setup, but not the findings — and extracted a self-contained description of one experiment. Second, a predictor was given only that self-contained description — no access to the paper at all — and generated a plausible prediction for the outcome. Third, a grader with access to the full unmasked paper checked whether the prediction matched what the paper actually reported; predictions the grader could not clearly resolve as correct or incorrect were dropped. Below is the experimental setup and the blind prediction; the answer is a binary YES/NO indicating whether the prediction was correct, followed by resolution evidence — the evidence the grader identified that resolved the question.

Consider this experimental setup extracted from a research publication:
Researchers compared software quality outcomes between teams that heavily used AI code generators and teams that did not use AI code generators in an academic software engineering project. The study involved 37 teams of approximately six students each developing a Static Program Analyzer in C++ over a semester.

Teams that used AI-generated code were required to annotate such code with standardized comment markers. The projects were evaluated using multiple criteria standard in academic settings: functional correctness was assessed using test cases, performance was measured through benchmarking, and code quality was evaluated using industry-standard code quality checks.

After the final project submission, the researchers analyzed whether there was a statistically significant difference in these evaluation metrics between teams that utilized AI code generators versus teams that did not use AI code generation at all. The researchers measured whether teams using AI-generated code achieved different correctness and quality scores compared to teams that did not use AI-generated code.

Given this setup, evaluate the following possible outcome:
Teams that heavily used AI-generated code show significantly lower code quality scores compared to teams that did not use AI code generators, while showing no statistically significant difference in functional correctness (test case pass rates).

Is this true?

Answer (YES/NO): NO